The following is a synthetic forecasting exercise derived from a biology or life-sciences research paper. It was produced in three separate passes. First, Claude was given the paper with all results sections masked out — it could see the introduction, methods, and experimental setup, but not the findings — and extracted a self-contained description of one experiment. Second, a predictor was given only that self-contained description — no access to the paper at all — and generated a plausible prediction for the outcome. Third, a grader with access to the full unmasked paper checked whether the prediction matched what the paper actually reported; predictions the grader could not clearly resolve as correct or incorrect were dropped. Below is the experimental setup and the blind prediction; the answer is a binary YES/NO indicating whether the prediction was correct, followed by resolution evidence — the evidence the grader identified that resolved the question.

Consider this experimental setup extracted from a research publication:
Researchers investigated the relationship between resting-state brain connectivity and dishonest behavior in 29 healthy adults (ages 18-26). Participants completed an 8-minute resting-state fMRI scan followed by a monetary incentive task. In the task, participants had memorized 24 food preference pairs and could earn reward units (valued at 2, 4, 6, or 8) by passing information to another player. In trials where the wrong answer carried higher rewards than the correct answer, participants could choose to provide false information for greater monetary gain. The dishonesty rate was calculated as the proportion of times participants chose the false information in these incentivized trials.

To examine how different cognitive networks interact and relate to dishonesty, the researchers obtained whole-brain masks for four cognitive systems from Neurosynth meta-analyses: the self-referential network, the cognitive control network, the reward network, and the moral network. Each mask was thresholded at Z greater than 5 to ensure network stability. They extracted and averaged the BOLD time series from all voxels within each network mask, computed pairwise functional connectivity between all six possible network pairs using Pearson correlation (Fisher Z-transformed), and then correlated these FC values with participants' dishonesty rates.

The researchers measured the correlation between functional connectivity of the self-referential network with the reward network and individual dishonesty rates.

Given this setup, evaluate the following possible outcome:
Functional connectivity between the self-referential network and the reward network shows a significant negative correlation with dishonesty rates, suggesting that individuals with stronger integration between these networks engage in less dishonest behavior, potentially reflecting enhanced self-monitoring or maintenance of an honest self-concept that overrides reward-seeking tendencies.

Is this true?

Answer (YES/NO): NO